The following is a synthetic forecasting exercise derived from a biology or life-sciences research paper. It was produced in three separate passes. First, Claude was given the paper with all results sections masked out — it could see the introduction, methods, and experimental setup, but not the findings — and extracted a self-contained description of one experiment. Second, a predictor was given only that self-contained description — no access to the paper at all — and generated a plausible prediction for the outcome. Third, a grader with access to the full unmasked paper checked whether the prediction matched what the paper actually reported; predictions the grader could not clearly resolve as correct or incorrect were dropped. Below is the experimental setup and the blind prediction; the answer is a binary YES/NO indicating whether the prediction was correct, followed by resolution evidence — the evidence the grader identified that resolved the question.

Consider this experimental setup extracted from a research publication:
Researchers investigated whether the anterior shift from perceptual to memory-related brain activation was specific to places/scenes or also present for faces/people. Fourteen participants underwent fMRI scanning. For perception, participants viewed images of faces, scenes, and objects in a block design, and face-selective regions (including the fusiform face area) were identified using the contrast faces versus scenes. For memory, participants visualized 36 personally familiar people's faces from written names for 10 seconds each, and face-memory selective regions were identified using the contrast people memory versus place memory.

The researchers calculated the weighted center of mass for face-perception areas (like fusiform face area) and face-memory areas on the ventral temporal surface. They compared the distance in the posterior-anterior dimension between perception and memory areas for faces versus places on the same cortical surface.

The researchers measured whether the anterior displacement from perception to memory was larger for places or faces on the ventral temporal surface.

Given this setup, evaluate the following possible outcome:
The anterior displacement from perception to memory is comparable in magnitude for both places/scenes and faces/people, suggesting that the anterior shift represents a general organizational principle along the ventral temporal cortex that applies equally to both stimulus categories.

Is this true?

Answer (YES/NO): NO